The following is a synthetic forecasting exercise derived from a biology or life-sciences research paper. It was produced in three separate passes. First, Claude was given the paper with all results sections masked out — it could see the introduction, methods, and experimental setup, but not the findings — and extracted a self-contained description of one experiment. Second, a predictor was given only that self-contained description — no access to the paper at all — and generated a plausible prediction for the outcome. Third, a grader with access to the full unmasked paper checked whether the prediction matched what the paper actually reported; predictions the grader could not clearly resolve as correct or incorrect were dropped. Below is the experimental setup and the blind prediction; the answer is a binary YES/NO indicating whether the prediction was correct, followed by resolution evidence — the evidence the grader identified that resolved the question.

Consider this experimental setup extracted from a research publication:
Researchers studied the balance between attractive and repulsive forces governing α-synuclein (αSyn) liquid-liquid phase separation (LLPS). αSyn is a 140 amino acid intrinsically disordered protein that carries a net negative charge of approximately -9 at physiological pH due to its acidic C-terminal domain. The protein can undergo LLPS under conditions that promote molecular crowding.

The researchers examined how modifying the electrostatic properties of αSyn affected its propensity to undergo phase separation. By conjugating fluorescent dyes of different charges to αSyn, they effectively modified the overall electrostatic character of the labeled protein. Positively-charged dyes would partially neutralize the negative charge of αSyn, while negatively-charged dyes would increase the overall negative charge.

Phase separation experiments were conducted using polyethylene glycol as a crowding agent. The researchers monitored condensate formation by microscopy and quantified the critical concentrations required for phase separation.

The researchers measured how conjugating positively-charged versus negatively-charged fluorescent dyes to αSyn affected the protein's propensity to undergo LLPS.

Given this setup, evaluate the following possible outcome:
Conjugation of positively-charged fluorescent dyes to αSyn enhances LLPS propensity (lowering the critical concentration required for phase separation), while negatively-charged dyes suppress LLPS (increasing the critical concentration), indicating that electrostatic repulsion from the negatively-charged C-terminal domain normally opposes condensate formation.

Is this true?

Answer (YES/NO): NO